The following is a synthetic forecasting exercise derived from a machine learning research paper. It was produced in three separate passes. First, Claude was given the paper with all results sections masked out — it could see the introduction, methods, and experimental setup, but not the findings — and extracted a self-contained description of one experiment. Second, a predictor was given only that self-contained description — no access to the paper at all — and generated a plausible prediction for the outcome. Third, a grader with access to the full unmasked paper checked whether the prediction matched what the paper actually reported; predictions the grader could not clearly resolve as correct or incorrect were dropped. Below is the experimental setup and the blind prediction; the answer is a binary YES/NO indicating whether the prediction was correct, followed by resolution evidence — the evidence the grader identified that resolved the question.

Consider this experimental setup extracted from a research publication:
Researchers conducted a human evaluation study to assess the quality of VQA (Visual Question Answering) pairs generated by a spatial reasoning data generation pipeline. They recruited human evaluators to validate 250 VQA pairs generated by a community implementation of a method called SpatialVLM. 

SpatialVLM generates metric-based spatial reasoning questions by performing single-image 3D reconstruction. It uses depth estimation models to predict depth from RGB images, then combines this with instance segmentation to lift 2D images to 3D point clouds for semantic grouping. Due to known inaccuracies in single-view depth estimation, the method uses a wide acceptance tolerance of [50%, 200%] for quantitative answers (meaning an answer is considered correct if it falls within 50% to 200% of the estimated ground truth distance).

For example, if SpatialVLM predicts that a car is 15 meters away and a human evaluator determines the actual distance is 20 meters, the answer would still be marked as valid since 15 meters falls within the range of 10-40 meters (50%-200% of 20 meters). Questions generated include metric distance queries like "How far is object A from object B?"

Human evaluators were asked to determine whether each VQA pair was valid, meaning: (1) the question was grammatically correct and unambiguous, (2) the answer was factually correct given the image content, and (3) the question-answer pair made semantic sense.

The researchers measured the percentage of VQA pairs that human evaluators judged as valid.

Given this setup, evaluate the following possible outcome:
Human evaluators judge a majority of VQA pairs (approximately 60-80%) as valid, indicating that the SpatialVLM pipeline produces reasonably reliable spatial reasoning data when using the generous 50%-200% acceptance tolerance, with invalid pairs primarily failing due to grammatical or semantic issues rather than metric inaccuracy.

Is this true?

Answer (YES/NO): NO